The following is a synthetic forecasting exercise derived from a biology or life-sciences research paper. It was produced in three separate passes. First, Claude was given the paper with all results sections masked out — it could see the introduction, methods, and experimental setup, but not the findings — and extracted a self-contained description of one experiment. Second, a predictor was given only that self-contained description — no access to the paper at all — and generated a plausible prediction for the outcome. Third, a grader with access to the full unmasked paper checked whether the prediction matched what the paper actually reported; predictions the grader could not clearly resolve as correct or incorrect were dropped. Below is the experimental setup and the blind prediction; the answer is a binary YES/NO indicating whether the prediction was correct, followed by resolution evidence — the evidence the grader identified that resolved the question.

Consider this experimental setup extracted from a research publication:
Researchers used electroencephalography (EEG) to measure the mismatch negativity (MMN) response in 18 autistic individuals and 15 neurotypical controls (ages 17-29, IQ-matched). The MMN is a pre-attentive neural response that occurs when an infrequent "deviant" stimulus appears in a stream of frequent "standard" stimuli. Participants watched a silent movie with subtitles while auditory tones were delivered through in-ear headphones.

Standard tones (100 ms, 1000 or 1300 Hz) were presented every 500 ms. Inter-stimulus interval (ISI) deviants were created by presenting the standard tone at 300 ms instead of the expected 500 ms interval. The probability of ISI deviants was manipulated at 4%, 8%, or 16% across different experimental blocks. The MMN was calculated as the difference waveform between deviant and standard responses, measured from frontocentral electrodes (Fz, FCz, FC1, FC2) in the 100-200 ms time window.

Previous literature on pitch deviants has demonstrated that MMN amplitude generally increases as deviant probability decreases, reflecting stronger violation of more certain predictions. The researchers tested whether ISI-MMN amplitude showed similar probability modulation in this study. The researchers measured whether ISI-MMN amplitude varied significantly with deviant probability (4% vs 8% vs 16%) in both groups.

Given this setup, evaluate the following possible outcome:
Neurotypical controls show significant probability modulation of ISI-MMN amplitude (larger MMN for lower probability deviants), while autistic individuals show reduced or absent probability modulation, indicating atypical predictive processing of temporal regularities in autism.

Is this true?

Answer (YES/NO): NO